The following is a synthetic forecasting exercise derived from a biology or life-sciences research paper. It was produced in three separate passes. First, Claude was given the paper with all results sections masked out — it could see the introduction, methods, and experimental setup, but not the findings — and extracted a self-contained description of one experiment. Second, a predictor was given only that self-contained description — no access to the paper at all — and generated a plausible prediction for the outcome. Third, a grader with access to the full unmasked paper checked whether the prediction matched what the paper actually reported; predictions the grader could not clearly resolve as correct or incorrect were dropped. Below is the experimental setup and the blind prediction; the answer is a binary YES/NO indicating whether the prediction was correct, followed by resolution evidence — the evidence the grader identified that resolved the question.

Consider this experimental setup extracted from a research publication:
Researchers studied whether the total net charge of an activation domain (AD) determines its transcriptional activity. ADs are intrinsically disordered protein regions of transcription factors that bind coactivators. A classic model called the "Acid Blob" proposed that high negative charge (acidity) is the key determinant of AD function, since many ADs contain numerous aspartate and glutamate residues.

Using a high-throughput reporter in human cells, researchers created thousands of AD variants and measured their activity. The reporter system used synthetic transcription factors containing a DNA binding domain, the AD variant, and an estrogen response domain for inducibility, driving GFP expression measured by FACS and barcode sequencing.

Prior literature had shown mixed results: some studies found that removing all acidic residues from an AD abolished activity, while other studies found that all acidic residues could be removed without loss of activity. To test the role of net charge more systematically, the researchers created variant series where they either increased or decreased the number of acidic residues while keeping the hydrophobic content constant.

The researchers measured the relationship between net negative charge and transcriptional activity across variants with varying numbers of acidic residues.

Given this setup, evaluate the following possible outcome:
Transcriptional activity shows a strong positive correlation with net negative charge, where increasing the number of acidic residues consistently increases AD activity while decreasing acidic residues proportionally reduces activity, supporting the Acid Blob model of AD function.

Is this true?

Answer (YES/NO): NO